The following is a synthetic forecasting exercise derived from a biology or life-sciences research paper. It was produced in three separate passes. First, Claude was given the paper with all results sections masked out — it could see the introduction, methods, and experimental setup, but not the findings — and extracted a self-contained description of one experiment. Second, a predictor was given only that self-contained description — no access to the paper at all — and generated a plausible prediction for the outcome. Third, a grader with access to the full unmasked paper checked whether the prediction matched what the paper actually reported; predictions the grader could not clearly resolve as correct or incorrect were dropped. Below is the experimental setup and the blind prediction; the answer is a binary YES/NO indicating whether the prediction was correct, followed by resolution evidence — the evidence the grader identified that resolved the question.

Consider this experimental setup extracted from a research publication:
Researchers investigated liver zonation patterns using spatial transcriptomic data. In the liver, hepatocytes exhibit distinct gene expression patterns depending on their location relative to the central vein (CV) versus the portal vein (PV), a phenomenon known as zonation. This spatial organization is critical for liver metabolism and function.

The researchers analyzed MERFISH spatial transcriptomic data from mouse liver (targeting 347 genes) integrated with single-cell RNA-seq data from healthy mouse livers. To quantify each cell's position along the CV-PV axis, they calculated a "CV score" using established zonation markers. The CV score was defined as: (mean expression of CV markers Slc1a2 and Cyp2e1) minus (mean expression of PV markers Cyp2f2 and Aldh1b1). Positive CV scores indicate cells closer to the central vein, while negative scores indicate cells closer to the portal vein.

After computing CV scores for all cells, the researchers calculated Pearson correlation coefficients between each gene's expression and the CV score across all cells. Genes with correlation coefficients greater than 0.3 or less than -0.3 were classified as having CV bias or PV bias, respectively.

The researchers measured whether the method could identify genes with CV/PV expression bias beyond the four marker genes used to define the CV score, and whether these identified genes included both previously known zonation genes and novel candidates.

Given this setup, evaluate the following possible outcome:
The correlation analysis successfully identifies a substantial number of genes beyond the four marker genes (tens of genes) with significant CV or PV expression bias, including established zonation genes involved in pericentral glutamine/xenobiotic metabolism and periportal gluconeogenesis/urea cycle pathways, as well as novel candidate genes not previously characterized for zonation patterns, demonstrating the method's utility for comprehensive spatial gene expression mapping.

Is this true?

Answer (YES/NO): NO